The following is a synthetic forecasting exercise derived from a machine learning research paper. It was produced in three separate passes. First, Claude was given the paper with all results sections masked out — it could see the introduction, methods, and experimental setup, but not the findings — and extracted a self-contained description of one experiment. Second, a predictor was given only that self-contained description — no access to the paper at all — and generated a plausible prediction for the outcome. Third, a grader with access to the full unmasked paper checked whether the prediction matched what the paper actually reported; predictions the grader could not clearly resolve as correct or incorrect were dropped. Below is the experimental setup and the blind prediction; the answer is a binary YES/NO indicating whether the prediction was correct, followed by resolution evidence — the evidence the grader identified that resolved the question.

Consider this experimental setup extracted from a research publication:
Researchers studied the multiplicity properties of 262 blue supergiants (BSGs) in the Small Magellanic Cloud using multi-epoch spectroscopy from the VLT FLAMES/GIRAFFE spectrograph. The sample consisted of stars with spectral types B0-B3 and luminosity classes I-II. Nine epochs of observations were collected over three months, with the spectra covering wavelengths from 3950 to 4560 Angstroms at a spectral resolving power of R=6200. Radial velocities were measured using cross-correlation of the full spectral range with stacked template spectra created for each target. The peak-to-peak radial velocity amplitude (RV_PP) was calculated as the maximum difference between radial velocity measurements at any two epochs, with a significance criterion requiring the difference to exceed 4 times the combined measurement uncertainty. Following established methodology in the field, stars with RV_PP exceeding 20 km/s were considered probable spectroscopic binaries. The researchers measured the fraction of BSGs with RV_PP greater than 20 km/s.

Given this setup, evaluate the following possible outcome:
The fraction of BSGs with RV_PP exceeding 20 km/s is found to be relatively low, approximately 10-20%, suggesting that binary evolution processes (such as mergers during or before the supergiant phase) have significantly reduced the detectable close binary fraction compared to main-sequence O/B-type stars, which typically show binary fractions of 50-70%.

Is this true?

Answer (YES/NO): NO